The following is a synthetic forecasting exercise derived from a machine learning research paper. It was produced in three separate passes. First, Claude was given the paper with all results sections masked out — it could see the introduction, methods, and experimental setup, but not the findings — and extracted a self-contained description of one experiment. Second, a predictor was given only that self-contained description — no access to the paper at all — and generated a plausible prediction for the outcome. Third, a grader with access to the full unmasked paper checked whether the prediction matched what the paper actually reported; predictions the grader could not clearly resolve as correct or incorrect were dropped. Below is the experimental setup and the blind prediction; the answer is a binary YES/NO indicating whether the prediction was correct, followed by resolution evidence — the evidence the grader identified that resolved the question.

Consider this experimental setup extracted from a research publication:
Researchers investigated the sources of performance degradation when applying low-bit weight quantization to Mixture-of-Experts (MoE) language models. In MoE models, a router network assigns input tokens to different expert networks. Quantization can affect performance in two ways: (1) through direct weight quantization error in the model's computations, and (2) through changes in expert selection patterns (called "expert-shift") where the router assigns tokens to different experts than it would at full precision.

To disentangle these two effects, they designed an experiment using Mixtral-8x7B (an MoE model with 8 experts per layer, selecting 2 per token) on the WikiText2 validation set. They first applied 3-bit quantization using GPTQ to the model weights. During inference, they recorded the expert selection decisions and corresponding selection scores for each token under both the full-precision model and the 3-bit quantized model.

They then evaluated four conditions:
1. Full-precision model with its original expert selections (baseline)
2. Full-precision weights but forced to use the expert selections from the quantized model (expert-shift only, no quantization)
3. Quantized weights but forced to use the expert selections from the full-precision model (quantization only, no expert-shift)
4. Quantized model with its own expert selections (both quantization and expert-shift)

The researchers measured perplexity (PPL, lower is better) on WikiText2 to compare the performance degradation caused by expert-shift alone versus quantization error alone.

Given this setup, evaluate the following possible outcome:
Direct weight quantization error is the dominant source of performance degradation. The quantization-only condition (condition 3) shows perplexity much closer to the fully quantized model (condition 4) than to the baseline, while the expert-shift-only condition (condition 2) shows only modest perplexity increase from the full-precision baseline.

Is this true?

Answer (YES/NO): NO